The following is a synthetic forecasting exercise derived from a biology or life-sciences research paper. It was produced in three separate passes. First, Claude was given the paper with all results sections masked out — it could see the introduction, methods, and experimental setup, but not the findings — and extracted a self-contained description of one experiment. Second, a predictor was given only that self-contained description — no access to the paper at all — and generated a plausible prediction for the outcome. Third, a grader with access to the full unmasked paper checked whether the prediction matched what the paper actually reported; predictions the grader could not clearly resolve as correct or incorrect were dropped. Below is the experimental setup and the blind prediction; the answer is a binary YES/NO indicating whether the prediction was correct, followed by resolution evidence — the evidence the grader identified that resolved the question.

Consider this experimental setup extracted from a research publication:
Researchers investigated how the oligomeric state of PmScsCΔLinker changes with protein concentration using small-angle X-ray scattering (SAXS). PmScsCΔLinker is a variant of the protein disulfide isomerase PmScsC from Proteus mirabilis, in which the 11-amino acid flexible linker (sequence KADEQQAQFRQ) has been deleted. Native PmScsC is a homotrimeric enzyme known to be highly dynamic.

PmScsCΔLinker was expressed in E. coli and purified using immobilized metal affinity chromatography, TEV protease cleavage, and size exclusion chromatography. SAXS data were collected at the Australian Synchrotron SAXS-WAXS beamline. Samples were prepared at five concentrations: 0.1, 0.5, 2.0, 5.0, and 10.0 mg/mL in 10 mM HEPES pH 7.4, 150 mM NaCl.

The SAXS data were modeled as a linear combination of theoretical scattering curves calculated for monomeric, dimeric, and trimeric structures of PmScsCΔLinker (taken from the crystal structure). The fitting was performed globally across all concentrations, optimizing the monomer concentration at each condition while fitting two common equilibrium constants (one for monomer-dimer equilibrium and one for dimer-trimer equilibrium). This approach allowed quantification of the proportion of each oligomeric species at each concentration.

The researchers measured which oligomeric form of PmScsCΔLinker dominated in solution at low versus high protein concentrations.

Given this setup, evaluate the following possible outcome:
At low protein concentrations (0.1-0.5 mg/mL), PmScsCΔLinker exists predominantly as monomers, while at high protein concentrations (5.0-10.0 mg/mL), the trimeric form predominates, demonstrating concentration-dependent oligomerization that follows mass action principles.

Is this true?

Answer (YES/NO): NO